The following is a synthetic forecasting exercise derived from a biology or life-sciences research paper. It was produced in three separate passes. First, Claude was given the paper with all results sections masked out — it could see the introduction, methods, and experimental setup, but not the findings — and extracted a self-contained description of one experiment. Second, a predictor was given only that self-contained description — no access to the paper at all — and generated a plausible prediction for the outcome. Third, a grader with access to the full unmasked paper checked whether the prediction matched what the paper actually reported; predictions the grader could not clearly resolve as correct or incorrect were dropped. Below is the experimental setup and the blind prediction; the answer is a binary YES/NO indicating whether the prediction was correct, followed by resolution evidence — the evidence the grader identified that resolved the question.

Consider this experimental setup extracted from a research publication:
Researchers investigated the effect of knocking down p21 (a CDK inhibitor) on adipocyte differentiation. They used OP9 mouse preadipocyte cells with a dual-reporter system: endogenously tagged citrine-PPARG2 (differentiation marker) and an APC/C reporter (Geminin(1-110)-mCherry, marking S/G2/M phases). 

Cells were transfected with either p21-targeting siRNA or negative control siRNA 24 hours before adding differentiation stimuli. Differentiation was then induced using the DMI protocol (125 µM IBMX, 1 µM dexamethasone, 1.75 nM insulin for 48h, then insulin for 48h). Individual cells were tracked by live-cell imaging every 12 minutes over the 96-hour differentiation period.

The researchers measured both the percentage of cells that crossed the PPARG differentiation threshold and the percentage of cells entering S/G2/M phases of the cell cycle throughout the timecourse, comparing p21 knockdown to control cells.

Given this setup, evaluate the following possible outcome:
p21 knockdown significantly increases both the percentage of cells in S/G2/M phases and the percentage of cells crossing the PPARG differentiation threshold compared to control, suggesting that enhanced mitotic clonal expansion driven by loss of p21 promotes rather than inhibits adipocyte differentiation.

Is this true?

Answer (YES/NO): NO